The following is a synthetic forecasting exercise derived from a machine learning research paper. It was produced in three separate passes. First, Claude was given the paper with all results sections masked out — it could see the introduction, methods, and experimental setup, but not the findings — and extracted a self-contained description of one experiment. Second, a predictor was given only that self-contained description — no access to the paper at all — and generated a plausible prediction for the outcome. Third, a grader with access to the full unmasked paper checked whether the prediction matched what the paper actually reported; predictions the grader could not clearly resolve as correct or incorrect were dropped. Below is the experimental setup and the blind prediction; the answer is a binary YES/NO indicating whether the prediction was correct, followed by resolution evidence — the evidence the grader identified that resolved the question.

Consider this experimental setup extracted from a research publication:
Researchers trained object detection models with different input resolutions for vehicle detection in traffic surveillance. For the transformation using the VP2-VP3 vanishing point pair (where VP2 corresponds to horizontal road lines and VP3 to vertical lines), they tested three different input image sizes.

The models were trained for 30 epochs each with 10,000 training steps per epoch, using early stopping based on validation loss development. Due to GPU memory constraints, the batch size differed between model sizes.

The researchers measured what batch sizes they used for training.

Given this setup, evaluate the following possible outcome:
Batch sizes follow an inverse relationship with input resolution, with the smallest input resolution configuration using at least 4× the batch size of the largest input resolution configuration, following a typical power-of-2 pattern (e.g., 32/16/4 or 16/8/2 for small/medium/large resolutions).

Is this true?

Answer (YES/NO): NO